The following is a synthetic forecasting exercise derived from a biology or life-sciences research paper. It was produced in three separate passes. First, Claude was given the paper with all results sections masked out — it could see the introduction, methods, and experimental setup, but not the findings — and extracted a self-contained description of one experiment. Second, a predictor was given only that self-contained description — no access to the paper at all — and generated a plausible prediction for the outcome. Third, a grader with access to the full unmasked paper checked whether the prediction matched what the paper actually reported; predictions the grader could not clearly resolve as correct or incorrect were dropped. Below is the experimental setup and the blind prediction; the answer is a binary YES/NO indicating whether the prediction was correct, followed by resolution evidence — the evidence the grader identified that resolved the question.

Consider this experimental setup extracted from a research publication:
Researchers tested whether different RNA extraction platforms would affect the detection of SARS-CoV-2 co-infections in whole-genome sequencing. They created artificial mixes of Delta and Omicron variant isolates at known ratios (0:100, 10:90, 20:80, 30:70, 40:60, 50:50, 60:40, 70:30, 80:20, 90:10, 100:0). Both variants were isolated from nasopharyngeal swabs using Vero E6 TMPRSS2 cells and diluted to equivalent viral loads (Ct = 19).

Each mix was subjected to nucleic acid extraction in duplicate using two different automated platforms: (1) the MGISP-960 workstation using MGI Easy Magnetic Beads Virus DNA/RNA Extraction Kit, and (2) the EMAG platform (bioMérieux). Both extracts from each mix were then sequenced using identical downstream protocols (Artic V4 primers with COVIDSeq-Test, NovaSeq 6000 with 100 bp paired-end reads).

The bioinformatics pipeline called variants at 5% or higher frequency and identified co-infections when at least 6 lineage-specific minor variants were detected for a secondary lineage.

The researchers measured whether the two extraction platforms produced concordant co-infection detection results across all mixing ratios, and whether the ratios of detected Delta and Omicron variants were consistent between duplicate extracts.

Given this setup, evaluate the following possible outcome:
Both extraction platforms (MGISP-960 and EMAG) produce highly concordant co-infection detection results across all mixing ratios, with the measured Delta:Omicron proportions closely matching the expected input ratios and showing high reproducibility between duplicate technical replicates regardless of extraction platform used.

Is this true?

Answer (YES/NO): NO